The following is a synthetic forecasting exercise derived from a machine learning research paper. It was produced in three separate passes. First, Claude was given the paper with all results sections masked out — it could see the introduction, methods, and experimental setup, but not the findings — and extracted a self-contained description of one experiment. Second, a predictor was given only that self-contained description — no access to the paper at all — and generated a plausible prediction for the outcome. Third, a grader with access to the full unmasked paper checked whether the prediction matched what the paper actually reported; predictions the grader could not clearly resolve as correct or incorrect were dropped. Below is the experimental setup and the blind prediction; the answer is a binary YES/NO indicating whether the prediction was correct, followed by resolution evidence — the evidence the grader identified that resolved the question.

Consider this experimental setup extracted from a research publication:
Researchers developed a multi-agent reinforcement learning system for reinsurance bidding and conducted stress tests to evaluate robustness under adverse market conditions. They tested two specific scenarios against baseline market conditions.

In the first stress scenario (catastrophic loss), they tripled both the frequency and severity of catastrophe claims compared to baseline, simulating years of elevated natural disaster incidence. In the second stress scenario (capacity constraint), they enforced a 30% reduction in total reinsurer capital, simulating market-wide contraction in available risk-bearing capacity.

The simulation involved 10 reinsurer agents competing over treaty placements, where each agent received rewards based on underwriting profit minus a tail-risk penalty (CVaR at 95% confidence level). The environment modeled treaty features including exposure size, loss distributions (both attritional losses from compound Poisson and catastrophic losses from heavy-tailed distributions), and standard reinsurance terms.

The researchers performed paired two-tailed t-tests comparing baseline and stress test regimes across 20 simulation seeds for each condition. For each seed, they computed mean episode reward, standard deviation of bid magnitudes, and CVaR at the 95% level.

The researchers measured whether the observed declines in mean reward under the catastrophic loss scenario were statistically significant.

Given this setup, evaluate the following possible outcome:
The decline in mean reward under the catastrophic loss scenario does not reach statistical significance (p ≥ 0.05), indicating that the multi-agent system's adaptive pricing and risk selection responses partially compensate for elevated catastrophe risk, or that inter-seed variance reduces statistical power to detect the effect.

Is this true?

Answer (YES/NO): NO